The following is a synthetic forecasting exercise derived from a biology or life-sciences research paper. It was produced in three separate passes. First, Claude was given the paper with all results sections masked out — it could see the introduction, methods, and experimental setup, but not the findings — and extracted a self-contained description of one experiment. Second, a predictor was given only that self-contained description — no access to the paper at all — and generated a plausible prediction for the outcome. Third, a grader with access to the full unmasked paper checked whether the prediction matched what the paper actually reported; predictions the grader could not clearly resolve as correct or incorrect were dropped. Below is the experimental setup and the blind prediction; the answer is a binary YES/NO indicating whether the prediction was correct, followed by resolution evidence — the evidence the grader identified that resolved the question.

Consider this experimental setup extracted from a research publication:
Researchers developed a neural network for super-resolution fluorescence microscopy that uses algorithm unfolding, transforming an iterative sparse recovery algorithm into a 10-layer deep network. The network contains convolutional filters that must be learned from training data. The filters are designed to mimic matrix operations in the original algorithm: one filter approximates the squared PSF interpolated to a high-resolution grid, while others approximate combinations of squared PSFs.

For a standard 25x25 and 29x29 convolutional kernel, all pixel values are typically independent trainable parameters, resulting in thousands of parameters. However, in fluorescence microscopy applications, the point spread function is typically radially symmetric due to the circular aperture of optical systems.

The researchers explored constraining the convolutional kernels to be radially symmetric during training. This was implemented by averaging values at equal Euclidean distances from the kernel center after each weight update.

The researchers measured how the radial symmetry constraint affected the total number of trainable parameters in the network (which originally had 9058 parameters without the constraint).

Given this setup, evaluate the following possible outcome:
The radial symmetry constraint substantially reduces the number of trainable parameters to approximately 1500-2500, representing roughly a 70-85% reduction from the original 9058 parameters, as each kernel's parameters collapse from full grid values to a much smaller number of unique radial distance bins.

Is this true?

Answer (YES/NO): NO